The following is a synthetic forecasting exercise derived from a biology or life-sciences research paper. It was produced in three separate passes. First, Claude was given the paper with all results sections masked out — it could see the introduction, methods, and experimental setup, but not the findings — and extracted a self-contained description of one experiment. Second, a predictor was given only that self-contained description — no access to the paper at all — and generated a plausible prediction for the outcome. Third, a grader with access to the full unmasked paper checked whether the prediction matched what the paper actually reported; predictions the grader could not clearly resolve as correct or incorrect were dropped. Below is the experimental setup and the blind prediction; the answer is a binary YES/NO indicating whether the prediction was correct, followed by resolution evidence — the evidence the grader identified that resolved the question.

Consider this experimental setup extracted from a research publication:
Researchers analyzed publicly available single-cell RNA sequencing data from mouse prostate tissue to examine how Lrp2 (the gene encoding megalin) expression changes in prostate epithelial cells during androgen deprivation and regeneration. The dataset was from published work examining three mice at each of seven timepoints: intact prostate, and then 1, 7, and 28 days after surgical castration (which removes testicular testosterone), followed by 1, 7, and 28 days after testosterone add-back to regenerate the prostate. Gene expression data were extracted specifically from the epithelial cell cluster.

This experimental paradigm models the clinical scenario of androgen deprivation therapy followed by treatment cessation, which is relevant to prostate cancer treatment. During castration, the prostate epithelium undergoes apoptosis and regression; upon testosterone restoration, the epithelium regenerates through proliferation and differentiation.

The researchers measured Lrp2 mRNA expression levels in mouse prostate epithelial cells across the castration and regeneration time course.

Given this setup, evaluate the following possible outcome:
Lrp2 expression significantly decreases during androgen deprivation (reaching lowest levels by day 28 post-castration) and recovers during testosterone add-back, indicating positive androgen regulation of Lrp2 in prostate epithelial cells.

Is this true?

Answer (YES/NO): NO